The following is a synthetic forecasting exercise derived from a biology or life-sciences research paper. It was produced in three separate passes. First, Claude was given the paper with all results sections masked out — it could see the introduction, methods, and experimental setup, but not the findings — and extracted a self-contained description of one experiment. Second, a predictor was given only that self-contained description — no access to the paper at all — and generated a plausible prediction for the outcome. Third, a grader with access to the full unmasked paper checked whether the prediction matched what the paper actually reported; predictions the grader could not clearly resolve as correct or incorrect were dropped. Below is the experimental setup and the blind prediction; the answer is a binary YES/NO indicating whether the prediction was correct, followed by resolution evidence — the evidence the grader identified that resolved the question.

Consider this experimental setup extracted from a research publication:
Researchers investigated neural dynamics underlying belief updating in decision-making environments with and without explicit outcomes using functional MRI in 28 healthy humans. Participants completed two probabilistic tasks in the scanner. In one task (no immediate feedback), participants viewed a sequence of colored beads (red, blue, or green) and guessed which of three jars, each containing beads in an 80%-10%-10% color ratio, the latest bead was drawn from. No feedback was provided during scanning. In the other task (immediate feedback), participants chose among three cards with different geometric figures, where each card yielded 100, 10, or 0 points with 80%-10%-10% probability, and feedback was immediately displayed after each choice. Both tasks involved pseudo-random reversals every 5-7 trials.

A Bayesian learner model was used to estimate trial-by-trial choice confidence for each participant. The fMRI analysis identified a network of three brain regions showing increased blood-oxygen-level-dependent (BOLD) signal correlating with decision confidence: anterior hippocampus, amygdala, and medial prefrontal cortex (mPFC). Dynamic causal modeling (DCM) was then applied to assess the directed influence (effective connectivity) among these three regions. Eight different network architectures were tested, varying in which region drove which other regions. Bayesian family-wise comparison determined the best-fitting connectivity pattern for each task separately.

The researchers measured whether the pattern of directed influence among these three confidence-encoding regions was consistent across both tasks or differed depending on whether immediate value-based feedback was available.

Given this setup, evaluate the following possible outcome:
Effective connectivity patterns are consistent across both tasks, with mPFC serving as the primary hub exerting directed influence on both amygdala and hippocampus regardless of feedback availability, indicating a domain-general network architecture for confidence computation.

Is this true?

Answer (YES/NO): NO